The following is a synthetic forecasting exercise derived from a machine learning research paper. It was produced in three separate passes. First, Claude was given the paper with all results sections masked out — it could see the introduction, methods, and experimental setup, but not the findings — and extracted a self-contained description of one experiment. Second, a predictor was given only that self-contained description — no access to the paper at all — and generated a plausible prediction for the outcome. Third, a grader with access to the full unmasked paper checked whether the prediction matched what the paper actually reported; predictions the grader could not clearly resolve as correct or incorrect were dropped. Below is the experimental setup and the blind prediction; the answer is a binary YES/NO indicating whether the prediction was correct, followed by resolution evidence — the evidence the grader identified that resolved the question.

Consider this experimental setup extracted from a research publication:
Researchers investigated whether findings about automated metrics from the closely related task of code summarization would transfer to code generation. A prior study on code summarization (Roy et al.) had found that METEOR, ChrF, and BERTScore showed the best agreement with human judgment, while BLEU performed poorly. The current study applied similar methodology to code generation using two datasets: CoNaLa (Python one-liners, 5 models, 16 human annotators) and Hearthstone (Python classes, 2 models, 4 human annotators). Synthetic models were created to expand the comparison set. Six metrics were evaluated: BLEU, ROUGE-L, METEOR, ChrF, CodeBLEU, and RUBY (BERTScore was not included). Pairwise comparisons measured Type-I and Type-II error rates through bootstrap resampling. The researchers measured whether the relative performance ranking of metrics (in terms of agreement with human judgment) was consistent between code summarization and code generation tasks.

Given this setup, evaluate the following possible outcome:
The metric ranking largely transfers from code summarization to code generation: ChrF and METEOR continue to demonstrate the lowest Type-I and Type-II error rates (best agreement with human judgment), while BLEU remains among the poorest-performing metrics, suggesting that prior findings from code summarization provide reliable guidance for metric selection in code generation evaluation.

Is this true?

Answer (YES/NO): NO